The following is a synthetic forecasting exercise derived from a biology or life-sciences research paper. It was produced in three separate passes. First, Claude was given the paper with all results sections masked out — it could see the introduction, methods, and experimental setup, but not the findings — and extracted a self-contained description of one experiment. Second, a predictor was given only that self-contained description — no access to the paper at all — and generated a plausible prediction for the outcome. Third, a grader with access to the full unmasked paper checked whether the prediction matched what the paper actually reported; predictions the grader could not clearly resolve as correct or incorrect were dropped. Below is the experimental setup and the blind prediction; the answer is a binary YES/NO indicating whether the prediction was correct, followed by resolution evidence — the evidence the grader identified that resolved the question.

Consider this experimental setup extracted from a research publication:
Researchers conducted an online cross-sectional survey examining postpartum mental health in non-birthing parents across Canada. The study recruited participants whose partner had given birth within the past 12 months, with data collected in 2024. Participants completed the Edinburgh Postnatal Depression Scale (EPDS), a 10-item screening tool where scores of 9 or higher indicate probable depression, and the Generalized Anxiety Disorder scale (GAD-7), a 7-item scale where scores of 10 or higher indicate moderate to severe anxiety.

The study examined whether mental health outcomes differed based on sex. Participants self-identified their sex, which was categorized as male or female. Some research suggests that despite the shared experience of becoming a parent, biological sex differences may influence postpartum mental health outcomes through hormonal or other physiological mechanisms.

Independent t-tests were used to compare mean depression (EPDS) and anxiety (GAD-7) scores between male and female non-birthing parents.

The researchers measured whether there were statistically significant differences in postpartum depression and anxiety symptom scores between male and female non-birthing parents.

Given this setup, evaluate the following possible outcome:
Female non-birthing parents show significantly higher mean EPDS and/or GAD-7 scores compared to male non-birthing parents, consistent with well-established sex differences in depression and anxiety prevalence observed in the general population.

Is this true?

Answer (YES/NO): NO